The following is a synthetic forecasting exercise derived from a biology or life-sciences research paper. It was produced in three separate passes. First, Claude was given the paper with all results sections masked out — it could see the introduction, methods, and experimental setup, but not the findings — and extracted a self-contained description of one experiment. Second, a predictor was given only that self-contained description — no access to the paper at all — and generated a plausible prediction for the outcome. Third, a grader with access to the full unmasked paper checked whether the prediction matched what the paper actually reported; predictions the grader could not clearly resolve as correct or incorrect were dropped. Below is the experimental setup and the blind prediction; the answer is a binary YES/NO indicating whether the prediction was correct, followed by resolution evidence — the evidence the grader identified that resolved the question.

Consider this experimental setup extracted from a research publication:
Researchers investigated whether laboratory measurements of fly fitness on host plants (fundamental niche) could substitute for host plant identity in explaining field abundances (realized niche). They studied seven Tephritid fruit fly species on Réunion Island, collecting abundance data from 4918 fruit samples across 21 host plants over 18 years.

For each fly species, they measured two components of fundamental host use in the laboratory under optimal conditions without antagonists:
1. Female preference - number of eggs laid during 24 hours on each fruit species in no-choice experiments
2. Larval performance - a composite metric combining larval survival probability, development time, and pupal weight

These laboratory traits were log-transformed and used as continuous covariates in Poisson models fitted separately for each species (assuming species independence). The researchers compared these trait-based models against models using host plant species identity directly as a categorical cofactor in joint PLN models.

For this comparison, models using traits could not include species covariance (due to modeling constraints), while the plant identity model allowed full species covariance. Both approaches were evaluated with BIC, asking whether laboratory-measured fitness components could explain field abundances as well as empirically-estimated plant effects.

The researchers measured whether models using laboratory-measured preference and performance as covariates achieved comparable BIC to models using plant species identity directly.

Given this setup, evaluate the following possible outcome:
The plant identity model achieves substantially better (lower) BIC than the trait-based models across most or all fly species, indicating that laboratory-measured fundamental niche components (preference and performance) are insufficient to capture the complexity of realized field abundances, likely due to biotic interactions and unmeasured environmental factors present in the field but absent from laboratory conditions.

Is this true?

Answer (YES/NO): NO